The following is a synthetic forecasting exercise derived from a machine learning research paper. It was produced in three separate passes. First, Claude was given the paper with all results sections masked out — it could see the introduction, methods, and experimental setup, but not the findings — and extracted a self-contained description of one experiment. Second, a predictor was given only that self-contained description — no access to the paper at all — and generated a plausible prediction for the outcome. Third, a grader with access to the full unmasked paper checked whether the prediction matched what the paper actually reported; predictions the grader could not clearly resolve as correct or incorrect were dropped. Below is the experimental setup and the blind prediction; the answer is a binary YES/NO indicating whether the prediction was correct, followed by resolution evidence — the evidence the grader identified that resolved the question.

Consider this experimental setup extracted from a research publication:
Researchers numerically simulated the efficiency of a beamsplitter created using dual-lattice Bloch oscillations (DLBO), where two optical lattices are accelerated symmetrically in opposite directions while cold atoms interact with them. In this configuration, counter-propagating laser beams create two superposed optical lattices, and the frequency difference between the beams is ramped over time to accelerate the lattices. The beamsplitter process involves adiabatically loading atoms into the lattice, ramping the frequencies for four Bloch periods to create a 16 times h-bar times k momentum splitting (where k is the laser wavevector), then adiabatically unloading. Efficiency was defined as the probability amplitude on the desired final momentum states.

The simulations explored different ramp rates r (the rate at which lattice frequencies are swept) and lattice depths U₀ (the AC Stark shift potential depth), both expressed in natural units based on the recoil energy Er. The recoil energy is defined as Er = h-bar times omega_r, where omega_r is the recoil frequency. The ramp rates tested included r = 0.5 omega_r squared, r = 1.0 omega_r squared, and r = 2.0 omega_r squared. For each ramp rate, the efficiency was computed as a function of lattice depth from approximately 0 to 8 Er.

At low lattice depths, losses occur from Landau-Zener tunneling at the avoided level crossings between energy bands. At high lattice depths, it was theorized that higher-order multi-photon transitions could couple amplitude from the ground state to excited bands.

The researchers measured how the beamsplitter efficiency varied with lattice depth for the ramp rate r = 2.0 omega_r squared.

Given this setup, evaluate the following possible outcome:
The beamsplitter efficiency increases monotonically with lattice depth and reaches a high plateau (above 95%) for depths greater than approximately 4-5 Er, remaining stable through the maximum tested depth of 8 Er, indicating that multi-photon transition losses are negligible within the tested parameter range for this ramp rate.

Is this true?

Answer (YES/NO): NO